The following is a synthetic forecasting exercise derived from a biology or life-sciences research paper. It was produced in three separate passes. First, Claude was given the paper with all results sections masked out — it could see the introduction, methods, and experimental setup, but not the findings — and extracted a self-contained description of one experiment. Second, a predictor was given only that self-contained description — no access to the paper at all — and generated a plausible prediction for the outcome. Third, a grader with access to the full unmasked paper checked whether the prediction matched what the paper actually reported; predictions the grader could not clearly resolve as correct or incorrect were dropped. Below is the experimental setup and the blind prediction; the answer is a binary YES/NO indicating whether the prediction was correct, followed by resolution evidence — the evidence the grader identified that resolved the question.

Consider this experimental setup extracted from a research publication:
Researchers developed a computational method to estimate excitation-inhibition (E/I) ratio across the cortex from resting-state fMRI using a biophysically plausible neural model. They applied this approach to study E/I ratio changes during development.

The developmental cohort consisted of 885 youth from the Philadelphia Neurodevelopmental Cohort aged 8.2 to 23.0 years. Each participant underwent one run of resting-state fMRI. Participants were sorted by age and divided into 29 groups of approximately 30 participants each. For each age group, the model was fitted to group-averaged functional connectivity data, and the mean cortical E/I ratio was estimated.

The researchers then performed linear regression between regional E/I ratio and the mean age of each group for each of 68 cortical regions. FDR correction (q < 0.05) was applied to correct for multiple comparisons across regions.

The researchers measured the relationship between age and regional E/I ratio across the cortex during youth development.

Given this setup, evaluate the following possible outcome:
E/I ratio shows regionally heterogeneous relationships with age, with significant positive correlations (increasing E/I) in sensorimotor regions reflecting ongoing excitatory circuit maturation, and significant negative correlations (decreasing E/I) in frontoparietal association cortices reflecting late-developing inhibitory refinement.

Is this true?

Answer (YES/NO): NO